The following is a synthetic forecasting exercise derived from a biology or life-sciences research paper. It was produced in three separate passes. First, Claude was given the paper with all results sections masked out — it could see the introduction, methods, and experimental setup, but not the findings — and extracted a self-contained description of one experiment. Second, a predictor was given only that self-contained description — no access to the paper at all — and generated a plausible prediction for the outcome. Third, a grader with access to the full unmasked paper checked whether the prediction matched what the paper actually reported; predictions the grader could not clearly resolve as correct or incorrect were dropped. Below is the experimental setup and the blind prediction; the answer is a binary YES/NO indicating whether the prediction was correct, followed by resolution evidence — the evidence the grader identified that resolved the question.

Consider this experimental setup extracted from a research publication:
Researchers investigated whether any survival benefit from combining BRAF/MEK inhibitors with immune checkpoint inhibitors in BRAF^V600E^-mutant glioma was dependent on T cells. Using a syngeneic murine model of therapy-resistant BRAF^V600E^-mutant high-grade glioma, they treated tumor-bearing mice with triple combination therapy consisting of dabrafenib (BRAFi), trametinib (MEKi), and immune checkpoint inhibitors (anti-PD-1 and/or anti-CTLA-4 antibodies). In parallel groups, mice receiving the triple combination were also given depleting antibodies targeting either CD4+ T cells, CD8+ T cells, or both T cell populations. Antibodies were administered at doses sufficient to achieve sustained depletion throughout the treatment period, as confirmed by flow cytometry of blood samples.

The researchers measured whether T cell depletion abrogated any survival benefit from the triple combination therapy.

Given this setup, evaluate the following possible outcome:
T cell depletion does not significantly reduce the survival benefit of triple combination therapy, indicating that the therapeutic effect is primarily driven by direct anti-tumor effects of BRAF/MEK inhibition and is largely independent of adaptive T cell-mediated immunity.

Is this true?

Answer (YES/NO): NO